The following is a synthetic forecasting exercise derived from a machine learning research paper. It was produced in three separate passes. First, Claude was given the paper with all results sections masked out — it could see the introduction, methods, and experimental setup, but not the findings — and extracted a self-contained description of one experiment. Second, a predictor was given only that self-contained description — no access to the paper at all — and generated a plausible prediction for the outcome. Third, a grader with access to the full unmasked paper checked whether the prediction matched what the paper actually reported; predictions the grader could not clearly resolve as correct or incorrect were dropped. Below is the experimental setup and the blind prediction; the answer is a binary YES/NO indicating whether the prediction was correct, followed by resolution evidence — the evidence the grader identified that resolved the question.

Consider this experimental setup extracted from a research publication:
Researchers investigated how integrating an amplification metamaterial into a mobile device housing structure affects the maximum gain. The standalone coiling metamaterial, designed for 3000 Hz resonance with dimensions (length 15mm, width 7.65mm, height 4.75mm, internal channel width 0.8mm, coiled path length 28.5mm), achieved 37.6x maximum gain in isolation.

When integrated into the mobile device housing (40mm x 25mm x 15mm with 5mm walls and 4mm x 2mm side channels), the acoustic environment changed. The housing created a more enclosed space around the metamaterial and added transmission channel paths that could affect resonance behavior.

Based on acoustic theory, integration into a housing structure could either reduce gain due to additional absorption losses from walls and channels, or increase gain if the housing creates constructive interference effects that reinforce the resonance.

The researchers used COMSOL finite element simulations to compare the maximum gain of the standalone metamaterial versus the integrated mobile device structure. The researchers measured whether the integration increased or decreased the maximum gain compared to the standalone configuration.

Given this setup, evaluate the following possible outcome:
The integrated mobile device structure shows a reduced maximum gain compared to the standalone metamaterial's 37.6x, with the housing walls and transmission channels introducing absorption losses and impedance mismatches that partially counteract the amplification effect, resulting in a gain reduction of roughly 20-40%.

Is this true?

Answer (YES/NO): NO